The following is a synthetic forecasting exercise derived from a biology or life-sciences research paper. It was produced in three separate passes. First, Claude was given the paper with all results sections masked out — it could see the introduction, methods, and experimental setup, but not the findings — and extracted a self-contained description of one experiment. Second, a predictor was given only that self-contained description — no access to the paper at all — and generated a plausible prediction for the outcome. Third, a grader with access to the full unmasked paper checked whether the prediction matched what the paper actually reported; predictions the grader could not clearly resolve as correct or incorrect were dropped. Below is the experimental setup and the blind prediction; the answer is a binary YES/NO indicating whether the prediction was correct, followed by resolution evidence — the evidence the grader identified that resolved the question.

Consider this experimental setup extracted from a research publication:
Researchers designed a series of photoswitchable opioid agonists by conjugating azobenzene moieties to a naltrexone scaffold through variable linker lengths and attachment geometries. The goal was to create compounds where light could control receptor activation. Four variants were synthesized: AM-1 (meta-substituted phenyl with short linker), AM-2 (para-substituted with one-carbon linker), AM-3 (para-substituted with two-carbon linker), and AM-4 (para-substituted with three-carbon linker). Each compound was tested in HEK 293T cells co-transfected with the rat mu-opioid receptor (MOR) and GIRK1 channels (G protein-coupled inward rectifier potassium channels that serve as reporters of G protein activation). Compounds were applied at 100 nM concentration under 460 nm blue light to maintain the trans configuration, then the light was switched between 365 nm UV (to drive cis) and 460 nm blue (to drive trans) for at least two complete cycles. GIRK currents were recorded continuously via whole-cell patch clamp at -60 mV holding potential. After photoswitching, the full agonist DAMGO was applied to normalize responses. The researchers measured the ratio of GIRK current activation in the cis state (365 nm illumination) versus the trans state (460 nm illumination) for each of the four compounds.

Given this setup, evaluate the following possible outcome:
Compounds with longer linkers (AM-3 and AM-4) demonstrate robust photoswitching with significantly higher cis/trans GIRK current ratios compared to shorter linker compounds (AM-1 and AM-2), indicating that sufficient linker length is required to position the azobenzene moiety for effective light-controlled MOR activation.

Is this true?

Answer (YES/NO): NO